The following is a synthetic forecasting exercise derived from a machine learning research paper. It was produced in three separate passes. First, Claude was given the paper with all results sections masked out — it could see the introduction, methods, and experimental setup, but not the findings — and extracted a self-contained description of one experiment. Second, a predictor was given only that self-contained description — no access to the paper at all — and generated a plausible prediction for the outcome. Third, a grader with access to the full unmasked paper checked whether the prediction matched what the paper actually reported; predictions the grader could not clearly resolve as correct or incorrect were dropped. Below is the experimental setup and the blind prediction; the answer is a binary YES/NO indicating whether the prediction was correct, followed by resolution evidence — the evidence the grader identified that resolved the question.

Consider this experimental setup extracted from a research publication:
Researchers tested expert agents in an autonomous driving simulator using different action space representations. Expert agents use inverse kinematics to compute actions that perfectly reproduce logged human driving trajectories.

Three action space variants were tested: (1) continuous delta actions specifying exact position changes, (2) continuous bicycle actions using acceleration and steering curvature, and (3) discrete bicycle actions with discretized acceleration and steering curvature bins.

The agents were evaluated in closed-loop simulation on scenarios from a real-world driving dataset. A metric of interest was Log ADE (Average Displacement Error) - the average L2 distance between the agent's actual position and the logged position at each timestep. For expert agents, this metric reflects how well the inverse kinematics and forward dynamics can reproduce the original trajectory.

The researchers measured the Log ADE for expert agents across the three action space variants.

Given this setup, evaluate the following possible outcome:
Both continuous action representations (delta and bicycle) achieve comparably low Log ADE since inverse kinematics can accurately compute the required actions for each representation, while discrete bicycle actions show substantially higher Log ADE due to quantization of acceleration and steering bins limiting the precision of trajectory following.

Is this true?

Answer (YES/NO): NO